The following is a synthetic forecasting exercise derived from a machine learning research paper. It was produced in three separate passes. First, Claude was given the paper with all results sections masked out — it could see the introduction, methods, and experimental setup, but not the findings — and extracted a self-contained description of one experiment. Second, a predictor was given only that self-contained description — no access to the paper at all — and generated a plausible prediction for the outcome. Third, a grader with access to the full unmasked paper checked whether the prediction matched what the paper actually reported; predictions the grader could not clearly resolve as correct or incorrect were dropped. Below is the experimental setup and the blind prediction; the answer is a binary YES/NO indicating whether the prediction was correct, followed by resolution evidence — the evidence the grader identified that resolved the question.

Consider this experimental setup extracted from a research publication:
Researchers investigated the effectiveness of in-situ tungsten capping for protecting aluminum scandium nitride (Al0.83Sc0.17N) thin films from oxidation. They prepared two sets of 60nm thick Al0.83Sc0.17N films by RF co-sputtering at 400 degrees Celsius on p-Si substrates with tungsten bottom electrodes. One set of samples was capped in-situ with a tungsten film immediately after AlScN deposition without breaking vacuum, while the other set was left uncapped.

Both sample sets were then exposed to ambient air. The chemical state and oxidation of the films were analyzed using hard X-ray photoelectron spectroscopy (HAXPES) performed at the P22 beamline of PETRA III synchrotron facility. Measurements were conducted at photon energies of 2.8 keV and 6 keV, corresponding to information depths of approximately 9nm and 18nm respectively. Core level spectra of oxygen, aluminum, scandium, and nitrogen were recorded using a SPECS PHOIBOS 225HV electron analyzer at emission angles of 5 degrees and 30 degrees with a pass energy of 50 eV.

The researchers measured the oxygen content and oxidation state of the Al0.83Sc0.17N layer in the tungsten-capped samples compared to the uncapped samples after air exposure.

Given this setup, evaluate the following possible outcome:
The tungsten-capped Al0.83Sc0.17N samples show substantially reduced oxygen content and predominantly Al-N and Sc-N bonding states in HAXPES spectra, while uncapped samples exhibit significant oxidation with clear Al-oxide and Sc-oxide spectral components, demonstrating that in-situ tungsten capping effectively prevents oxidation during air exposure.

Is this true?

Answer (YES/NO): YES